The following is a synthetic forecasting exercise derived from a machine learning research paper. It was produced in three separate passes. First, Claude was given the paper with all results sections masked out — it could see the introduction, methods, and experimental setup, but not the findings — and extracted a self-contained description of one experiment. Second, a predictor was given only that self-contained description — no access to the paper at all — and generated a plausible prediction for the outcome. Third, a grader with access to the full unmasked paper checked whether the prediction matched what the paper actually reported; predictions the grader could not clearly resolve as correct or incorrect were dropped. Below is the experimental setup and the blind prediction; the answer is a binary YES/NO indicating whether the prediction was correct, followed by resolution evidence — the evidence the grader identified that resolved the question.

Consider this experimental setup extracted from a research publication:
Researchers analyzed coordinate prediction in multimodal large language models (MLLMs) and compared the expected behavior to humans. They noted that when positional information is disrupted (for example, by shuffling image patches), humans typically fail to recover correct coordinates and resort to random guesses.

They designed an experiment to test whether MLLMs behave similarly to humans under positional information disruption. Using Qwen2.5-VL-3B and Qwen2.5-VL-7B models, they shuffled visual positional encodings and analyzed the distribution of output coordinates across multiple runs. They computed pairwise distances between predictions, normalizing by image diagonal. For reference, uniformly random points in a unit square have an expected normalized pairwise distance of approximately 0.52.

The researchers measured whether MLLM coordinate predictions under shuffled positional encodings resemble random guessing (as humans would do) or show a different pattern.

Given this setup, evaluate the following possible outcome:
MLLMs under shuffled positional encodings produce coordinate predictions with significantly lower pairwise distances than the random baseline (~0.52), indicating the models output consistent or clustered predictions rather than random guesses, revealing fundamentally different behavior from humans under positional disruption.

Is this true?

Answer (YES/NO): YES